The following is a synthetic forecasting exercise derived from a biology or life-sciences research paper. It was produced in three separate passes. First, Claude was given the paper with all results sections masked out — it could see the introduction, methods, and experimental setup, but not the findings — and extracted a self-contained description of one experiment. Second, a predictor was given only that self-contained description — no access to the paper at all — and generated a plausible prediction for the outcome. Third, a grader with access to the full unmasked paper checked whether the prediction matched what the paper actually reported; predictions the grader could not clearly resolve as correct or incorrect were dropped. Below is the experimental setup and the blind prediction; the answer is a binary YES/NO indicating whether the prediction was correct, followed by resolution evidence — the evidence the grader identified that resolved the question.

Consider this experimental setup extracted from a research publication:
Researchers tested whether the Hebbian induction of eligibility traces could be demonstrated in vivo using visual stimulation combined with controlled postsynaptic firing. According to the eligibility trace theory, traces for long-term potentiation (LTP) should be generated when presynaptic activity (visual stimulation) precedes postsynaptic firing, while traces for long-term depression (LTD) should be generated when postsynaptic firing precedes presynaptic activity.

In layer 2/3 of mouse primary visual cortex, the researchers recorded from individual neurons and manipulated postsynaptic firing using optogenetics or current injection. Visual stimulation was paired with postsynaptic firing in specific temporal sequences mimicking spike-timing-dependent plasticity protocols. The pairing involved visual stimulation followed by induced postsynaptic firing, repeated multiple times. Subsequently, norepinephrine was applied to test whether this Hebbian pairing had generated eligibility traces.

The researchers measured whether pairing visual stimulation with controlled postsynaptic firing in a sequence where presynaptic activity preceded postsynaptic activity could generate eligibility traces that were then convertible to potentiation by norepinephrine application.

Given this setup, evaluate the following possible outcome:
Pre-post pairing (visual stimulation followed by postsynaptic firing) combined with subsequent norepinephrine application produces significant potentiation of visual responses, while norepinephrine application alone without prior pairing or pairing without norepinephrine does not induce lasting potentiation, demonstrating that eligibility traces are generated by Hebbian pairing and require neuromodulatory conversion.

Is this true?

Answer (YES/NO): YES